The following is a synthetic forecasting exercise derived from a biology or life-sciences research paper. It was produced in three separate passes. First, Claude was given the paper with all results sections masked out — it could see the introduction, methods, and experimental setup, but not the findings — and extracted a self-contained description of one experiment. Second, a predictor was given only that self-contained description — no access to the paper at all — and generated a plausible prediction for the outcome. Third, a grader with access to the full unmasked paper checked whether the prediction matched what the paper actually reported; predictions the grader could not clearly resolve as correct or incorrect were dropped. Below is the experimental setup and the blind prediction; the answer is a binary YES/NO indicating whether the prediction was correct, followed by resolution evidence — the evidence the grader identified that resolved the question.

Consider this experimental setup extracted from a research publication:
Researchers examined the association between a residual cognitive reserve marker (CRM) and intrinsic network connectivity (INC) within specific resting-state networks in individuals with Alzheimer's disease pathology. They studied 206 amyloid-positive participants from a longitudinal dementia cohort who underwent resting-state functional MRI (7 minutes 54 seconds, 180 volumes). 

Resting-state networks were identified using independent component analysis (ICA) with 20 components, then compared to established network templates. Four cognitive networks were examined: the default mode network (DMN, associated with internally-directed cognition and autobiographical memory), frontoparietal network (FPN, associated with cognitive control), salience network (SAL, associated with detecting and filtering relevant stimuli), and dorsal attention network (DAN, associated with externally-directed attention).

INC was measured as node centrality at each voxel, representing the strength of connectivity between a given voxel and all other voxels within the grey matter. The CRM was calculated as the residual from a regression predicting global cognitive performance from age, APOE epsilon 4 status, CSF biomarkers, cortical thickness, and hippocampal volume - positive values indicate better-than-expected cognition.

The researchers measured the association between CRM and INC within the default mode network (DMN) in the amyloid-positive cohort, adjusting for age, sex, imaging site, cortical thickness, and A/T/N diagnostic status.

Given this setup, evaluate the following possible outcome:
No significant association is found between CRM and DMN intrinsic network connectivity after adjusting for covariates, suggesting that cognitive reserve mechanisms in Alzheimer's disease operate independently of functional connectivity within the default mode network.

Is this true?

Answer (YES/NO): NO